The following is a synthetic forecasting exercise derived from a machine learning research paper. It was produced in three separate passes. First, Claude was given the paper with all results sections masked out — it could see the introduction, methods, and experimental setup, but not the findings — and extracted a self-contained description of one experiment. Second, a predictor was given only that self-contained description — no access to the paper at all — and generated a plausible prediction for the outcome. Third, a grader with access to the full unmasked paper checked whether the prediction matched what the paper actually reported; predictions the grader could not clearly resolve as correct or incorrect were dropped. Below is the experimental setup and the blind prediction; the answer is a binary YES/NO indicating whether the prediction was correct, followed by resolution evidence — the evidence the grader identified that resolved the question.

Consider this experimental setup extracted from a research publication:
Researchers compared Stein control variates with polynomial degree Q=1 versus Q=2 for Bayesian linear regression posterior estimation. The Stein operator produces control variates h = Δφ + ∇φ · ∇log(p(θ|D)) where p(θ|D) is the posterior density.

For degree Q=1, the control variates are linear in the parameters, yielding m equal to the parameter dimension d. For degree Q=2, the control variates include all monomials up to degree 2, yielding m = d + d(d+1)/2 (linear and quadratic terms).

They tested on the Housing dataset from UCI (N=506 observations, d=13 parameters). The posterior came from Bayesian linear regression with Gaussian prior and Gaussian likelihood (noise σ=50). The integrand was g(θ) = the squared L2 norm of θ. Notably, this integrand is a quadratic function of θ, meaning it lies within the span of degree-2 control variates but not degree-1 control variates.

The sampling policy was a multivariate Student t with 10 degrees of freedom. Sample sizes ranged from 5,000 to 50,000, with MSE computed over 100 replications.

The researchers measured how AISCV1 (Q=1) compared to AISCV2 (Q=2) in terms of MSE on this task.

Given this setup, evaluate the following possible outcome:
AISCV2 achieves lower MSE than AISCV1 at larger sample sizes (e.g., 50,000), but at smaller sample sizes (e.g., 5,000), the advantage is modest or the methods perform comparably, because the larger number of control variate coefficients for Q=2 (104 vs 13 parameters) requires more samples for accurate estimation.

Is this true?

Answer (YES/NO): NO